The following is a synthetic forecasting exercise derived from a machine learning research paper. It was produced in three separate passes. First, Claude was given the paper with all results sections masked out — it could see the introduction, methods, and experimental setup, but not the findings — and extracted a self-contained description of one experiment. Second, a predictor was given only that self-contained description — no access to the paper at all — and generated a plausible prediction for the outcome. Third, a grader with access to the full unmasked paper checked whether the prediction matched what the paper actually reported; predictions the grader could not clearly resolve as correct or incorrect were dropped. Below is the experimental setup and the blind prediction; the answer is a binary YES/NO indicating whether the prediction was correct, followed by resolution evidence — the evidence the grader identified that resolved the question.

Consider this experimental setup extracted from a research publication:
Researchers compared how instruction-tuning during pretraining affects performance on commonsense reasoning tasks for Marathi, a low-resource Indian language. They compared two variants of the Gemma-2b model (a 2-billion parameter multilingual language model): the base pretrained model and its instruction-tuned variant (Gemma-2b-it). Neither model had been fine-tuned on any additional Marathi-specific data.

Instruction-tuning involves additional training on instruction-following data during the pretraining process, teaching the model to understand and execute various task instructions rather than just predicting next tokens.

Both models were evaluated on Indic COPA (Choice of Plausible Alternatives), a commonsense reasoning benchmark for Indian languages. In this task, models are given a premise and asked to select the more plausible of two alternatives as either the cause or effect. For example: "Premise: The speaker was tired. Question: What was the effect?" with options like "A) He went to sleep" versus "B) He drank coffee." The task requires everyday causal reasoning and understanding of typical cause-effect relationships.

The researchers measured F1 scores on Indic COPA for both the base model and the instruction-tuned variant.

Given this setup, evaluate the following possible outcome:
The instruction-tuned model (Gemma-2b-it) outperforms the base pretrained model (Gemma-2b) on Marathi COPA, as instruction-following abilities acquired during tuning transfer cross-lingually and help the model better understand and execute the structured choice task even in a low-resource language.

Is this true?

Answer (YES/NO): NO